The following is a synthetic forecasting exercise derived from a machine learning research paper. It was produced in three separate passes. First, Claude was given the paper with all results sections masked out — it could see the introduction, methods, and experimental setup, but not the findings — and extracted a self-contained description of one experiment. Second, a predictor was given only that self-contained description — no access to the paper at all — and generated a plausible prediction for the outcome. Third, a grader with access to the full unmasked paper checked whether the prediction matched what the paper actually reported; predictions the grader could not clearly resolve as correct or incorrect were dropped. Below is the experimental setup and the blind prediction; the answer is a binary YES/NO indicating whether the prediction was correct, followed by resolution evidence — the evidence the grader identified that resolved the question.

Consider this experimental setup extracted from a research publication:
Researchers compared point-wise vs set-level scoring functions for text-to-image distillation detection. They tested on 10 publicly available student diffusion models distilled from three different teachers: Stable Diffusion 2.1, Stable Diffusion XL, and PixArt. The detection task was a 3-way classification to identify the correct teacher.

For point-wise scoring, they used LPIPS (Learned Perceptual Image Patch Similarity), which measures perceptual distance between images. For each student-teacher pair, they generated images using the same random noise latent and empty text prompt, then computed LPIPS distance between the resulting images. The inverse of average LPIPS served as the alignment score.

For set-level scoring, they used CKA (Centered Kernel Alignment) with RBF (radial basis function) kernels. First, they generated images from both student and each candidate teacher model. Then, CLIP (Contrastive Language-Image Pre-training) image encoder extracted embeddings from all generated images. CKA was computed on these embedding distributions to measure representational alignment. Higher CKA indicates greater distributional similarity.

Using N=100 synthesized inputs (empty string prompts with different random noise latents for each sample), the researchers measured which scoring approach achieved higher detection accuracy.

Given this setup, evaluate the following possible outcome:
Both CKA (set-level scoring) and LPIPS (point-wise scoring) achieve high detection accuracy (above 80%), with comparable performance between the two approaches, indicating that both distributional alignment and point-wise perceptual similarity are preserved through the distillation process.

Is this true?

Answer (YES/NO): NO